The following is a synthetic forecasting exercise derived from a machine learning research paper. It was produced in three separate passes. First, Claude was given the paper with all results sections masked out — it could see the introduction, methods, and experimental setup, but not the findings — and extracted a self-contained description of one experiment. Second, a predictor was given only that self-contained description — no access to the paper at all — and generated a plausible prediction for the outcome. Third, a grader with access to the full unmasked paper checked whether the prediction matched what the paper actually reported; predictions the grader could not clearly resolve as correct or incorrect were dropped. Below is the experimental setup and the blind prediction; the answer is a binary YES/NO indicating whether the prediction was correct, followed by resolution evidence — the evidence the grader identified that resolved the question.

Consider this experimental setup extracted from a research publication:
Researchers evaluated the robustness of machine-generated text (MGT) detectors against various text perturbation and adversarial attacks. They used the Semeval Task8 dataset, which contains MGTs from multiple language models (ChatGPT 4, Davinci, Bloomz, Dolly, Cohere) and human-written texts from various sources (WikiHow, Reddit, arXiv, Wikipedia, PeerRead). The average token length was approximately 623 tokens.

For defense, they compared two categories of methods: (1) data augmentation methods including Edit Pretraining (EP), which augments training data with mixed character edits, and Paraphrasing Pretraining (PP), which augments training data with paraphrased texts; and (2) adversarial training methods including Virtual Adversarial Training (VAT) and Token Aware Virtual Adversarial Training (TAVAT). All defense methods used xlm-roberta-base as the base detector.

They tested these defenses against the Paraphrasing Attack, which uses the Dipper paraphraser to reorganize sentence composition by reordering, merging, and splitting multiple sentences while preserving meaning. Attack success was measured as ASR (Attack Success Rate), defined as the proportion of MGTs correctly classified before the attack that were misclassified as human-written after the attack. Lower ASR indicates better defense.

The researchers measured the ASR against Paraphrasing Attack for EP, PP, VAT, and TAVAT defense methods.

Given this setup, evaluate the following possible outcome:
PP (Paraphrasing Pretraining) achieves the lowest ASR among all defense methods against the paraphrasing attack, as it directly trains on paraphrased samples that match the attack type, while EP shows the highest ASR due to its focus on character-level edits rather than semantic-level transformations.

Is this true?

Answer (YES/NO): NO